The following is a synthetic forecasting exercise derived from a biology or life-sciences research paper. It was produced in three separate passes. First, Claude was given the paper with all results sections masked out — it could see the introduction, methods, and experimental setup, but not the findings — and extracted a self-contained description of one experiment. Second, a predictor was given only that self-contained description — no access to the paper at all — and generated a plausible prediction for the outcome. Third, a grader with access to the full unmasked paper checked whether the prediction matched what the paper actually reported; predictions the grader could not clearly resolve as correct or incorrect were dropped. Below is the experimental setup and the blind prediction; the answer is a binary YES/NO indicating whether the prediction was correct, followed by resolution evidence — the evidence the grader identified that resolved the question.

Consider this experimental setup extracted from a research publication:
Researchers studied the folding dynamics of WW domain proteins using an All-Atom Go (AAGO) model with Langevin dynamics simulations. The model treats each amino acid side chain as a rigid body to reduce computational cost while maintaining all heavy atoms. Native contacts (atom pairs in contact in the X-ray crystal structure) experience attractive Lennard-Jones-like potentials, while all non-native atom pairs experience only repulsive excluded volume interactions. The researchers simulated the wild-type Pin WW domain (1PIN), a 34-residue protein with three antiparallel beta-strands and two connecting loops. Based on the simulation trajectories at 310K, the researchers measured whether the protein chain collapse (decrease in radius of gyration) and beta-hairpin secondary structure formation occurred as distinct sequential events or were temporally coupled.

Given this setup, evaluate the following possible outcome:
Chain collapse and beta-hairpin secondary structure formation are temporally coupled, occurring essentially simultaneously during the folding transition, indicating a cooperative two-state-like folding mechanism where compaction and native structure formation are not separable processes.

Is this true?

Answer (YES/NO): YES